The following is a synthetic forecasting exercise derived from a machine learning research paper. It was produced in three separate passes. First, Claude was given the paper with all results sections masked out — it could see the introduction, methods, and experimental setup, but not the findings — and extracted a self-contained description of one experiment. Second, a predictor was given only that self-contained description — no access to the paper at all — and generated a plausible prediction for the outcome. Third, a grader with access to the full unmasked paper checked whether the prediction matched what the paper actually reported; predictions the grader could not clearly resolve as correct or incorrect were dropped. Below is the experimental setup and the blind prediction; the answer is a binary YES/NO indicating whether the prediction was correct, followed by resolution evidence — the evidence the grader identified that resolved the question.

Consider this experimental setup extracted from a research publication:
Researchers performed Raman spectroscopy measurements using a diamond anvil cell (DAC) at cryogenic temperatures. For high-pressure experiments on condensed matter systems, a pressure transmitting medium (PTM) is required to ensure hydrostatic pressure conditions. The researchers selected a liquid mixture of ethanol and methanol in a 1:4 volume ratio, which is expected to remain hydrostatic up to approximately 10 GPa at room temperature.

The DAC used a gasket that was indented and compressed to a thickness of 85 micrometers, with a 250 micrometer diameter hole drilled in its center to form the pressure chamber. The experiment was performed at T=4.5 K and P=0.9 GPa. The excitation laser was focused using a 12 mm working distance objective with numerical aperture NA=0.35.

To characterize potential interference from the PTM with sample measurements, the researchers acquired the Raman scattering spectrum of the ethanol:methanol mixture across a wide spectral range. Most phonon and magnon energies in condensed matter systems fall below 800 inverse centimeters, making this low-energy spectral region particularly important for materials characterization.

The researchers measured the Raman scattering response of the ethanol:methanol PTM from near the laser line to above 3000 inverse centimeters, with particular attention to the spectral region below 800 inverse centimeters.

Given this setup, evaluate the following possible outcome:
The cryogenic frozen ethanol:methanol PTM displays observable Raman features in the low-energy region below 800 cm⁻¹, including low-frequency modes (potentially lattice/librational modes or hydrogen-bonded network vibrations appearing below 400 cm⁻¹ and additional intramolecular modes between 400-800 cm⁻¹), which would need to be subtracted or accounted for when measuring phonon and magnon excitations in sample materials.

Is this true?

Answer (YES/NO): NO